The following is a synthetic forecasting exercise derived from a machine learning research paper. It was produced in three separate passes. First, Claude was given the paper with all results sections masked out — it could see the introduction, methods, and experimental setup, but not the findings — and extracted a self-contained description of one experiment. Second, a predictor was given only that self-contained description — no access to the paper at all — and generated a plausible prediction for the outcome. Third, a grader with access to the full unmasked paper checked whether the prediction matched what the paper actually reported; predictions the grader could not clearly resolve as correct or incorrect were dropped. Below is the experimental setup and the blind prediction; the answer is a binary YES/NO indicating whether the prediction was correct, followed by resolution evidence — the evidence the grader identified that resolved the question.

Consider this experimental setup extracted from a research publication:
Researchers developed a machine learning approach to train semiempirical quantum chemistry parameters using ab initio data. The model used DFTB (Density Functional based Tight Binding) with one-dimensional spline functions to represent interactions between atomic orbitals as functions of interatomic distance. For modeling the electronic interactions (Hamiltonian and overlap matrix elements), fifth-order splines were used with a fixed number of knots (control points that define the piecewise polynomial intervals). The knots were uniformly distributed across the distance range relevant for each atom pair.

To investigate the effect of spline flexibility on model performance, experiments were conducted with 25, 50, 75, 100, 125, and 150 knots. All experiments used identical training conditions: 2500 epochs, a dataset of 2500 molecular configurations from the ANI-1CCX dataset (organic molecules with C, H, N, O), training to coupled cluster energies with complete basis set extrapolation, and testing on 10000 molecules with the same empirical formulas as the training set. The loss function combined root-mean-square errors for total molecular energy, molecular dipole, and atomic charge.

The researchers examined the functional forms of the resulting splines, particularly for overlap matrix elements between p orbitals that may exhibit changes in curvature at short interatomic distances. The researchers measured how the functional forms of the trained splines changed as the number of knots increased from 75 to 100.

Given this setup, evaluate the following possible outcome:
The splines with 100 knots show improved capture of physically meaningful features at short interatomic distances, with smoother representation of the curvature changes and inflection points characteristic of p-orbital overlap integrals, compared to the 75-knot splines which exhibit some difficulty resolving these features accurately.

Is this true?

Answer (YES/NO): YES